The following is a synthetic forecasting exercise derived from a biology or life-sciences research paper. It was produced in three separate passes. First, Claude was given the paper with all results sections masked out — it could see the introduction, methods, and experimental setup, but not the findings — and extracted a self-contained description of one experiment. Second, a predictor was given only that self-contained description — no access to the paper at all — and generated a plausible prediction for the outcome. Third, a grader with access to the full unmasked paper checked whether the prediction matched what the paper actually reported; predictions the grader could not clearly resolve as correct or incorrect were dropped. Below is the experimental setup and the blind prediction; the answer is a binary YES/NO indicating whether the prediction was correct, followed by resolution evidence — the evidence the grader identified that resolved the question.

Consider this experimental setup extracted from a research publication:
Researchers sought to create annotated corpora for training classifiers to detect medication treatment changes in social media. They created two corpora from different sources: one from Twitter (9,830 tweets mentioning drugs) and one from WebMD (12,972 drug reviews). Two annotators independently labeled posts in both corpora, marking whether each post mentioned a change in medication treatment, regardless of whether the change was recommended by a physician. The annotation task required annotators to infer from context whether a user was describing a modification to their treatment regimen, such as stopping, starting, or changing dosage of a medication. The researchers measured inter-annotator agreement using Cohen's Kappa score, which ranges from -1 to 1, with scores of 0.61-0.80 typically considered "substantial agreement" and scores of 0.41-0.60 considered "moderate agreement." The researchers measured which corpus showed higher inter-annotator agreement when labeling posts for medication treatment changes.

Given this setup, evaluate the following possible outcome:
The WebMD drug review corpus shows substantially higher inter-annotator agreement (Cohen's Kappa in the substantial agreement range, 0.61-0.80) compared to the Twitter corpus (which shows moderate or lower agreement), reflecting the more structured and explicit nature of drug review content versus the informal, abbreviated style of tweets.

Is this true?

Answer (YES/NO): NO